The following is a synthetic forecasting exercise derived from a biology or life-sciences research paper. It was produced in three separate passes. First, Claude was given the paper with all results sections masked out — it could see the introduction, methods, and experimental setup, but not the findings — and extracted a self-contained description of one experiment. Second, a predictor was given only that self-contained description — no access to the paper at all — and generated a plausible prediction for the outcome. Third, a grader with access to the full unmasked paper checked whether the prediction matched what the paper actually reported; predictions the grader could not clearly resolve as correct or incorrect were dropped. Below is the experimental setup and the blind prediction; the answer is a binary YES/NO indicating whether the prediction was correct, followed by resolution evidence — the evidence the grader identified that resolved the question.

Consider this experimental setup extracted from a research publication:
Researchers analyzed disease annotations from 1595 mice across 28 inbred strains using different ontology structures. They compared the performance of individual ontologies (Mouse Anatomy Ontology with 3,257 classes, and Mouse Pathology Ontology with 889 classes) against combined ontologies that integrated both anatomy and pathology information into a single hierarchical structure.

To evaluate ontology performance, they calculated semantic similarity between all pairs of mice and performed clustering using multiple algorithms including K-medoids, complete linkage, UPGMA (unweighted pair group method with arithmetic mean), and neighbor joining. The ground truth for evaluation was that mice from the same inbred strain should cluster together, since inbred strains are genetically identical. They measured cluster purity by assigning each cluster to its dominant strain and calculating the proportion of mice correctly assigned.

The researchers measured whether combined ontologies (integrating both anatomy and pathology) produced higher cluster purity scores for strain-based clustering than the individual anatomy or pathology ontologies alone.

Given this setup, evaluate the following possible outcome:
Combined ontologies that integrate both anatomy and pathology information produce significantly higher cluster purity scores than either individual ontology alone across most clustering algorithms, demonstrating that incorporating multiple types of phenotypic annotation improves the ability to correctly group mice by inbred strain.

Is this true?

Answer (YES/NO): NO